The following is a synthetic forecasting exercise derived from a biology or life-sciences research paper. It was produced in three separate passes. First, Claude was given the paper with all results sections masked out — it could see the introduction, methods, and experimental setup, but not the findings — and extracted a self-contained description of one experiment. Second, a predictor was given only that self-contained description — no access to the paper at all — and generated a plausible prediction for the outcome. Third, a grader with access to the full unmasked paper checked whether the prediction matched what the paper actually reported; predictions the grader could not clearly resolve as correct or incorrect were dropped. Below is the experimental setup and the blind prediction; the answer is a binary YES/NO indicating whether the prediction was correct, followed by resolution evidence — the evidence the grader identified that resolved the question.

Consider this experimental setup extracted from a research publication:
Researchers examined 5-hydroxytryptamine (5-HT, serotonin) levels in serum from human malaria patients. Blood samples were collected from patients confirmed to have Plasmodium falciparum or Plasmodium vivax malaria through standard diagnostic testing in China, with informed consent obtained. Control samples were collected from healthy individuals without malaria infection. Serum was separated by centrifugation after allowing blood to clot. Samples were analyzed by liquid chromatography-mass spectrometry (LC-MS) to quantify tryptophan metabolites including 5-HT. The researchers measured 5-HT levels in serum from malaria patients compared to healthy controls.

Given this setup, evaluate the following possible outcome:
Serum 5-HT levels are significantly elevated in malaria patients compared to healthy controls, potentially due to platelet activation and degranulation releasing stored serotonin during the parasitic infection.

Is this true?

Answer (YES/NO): NO